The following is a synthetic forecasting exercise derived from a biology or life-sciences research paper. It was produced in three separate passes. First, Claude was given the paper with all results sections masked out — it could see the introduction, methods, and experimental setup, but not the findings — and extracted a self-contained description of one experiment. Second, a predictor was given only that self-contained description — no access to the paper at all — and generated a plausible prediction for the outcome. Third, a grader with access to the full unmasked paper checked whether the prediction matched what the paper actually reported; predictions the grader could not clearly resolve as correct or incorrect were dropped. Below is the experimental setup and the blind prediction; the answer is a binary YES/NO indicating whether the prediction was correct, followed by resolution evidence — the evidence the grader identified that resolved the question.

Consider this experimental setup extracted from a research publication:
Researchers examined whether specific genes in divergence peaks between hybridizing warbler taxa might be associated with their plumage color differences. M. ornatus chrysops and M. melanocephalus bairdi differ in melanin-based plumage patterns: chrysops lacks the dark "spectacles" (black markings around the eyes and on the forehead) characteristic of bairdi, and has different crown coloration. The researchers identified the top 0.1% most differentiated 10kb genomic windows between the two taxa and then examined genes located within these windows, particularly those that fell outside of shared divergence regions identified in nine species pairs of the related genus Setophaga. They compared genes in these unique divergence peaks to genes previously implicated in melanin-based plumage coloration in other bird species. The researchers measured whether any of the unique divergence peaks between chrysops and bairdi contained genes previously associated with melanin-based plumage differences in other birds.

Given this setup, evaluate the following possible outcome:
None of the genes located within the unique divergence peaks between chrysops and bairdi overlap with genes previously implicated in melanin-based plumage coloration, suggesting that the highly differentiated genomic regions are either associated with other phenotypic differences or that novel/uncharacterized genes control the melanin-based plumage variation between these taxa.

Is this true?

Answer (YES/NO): NO